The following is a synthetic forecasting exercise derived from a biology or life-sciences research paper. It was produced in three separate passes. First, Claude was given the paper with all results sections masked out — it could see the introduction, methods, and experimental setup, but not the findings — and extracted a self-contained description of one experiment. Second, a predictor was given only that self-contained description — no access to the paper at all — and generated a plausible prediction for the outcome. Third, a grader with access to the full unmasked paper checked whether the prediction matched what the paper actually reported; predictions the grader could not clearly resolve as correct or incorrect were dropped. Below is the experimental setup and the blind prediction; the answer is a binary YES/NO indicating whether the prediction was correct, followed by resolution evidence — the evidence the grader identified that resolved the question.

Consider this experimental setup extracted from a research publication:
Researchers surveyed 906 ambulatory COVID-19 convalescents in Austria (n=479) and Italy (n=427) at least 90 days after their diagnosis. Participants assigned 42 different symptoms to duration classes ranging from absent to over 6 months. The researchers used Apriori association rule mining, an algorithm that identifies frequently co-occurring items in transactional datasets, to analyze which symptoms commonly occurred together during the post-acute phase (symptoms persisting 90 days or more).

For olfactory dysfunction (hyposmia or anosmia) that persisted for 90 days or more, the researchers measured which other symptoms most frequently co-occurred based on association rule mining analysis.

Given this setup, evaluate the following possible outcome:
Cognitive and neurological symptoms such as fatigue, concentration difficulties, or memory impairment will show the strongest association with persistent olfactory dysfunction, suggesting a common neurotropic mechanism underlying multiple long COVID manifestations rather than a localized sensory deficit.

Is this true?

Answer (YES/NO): NO